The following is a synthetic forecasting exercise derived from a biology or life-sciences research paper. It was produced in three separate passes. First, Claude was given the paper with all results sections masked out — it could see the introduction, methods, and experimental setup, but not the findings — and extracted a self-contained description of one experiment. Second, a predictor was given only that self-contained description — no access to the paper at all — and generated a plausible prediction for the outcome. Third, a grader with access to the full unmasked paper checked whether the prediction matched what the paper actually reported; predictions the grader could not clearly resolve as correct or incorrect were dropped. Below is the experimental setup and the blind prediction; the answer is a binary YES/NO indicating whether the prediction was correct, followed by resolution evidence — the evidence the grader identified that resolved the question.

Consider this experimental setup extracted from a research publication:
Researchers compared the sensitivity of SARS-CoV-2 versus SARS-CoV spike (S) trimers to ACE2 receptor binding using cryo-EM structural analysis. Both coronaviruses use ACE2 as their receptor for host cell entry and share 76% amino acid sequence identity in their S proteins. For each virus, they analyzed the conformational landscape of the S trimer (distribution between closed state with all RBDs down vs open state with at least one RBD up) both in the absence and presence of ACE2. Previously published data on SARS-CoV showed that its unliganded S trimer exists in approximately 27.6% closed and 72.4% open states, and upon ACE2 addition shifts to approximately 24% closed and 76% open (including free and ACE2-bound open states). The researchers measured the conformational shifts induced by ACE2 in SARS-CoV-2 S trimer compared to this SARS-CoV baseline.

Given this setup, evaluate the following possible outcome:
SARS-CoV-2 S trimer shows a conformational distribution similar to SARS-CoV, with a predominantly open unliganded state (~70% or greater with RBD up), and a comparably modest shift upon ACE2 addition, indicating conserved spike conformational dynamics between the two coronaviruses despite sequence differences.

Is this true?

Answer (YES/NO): NO